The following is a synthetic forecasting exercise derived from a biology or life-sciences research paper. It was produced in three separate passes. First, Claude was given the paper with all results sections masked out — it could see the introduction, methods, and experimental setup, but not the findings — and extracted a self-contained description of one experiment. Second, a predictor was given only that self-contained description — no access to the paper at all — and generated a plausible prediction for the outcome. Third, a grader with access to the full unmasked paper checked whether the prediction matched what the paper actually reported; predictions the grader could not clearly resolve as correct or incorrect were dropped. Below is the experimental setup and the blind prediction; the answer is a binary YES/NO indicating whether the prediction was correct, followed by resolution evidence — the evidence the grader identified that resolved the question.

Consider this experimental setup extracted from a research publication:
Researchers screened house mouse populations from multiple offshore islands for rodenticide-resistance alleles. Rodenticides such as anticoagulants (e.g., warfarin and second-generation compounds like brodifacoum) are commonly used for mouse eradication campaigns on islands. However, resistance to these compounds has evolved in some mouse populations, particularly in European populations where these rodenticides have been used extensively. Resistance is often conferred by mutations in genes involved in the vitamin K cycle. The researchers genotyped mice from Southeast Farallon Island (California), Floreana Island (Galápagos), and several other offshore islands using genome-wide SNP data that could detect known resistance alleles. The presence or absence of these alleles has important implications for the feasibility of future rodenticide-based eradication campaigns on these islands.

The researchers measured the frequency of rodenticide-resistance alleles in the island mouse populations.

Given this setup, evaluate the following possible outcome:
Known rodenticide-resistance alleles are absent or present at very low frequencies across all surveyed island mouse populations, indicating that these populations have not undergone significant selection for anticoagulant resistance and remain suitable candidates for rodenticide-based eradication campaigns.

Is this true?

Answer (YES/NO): YES